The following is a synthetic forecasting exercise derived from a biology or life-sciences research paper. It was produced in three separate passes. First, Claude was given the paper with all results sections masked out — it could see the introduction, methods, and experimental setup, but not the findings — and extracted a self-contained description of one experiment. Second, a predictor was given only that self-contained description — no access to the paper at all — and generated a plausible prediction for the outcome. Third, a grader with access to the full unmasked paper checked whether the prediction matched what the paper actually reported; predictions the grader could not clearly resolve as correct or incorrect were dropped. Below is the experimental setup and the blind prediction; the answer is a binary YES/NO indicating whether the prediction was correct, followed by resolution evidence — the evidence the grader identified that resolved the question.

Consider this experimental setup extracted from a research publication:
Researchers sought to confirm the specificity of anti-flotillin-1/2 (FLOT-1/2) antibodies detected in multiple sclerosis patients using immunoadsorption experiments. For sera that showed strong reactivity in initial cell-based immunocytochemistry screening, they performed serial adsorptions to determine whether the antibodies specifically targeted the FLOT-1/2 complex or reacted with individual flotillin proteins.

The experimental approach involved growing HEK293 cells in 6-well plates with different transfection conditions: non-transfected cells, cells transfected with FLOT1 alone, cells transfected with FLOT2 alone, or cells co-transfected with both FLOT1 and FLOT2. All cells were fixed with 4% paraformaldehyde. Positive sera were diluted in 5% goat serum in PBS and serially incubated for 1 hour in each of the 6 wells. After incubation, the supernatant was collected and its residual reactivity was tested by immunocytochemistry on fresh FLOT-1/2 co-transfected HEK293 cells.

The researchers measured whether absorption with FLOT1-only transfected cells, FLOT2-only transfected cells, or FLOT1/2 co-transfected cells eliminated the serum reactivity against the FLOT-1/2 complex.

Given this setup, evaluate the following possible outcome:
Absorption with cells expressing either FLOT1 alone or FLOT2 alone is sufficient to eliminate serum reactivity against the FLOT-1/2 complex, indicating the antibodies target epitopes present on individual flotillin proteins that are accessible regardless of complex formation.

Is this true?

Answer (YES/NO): NO